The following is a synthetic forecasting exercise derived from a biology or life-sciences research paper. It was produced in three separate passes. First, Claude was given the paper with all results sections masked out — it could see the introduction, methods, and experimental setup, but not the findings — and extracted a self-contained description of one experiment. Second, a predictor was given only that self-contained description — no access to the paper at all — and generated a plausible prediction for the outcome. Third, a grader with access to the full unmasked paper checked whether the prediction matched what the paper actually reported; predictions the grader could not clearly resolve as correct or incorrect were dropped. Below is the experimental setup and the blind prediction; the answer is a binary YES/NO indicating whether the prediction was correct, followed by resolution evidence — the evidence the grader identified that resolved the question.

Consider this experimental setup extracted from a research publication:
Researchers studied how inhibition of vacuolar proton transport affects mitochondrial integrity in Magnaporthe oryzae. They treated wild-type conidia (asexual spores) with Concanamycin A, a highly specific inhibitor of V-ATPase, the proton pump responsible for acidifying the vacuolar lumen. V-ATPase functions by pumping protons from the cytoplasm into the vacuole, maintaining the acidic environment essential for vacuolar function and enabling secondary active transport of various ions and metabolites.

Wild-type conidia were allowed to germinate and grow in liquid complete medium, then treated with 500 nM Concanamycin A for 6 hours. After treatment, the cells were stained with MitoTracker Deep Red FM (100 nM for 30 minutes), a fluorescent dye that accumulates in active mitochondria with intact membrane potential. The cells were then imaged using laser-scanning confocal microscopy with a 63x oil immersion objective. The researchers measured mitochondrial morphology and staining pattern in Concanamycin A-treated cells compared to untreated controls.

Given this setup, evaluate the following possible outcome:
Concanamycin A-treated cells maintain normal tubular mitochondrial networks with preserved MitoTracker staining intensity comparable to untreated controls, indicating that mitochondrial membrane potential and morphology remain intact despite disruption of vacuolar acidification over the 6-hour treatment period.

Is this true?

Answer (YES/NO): NO